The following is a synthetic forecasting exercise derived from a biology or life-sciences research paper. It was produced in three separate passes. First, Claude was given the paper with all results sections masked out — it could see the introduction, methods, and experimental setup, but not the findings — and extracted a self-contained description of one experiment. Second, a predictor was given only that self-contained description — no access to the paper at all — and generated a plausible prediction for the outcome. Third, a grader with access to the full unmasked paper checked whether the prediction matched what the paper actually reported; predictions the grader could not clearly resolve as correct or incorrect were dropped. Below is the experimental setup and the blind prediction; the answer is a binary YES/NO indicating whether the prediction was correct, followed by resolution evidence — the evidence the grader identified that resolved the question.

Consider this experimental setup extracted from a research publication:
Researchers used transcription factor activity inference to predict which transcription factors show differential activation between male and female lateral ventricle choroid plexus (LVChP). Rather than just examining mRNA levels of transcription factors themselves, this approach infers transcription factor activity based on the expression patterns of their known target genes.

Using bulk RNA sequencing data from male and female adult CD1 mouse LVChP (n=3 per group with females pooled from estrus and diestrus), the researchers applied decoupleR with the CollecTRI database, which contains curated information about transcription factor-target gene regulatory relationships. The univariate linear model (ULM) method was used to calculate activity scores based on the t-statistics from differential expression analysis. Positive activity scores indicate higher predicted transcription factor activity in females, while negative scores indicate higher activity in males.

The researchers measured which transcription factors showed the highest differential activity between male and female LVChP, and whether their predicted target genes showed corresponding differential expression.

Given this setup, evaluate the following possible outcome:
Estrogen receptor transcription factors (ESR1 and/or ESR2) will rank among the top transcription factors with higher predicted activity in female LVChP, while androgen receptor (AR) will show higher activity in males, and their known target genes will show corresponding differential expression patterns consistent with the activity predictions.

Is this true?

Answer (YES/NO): NO